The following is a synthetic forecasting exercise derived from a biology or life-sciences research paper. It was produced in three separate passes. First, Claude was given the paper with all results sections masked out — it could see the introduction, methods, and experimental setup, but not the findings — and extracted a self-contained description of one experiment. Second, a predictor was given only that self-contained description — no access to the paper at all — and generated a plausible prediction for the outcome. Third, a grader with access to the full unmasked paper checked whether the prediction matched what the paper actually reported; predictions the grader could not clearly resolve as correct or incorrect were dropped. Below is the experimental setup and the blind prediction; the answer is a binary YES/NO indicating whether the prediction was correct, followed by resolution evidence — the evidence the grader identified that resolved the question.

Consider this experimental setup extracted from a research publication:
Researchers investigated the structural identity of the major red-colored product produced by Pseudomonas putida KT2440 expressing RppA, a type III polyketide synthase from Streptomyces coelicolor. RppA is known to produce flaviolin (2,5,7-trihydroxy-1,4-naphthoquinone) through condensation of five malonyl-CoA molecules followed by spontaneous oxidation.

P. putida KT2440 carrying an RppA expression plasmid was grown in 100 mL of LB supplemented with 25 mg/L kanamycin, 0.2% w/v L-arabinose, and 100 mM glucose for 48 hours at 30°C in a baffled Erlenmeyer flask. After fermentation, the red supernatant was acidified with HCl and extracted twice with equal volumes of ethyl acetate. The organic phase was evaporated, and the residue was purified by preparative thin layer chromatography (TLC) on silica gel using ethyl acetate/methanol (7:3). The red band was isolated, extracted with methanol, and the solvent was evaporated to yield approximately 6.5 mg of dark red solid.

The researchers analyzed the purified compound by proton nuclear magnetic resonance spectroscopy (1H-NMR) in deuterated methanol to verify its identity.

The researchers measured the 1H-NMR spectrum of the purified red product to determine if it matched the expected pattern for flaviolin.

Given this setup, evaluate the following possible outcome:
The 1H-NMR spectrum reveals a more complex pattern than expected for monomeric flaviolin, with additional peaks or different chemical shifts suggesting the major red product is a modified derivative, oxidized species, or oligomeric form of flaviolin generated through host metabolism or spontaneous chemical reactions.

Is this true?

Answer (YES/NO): NO